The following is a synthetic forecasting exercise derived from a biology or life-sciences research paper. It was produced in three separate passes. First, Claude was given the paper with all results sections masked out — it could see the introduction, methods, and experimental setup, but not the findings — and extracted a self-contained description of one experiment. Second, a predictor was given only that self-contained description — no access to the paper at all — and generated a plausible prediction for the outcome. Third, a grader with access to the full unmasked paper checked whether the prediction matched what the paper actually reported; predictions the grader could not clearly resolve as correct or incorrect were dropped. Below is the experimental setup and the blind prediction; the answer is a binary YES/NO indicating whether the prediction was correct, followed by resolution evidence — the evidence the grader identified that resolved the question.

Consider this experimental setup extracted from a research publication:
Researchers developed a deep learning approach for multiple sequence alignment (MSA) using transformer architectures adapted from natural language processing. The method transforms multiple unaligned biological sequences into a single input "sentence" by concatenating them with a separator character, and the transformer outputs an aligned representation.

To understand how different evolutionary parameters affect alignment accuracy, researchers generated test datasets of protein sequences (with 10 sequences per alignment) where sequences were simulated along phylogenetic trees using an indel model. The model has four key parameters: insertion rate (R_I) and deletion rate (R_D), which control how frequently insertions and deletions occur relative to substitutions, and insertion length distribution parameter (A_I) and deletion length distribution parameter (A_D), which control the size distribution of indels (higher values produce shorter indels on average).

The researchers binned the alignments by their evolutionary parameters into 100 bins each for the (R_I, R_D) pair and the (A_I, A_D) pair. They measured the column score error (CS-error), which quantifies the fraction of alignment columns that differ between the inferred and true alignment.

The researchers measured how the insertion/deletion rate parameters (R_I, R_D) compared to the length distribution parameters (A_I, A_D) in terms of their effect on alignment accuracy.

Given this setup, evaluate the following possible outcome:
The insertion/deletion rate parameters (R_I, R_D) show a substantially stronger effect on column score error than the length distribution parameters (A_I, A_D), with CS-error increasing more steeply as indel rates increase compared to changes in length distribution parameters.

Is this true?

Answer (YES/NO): YES